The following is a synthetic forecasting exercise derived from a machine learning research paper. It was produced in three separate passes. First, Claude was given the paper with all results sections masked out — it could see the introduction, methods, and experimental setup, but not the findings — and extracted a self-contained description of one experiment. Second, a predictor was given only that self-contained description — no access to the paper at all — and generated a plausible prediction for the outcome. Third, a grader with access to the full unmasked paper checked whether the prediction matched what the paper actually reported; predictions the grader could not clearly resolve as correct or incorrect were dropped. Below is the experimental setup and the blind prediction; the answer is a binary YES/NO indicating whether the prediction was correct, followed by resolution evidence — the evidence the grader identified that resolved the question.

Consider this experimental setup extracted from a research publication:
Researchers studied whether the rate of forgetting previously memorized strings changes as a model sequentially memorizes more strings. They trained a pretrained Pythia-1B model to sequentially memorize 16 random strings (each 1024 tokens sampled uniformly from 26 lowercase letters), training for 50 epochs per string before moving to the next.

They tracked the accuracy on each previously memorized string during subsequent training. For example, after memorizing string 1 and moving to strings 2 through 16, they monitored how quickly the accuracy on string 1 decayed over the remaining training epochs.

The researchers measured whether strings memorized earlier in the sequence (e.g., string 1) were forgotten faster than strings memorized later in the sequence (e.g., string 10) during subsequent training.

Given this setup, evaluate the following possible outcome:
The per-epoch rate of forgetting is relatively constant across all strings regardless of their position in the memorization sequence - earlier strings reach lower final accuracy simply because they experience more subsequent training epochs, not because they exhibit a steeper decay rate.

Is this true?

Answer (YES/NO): NO